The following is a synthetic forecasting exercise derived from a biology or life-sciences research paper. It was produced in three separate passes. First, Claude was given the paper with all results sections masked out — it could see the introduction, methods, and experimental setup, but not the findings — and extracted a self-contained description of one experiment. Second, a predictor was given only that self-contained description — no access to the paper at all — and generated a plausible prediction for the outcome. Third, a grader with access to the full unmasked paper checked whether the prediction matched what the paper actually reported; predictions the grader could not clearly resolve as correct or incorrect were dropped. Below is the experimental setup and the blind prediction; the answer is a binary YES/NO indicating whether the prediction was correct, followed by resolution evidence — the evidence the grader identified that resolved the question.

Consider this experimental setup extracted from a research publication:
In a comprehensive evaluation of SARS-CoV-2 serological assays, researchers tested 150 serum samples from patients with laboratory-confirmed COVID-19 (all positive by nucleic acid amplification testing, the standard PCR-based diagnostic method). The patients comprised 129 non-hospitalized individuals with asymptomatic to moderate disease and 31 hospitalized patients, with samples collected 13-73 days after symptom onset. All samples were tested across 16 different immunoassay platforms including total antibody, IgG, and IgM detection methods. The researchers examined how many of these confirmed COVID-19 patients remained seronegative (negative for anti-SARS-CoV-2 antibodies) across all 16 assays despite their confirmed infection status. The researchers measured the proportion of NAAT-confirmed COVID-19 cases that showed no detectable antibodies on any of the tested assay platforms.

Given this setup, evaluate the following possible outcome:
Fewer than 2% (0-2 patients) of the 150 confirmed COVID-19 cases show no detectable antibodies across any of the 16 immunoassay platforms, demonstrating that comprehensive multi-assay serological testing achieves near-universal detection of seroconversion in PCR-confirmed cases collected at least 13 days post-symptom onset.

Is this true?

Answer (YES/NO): NO